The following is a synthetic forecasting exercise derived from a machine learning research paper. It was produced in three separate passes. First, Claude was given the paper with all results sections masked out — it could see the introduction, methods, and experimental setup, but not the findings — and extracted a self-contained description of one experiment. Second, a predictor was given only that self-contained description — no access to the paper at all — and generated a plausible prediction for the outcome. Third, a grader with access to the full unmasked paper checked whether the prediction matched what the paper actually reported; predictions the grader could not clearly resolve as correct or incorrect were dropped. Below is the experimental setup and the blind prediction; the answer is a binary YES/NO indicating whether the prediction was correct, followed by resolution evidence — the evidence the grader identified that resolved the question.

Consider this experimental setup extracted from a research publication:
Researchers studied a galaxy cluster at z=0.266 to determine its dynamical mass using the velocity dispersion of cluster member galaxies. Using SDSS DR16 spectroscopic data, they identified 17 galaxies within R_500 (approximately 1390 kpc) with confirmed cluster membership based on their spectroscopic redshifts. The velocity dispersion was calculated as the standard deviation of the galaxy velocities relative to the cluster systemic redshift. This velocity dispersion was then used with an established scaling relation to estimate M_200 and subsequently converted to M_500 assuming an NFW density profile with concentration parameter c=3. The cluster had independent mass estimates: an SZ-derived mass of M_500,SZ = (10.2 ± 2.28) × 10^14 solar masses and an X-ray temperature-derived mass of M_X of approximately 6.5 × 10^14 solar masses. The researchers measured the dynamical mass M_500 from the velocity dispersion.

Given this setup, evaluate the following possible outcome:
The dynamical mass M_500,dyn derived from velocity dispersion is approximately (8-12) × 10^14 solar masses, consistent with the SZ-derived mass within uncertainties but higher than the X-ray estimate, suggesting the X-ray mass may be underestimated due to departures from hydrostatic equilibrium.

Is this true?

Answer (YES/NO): NO